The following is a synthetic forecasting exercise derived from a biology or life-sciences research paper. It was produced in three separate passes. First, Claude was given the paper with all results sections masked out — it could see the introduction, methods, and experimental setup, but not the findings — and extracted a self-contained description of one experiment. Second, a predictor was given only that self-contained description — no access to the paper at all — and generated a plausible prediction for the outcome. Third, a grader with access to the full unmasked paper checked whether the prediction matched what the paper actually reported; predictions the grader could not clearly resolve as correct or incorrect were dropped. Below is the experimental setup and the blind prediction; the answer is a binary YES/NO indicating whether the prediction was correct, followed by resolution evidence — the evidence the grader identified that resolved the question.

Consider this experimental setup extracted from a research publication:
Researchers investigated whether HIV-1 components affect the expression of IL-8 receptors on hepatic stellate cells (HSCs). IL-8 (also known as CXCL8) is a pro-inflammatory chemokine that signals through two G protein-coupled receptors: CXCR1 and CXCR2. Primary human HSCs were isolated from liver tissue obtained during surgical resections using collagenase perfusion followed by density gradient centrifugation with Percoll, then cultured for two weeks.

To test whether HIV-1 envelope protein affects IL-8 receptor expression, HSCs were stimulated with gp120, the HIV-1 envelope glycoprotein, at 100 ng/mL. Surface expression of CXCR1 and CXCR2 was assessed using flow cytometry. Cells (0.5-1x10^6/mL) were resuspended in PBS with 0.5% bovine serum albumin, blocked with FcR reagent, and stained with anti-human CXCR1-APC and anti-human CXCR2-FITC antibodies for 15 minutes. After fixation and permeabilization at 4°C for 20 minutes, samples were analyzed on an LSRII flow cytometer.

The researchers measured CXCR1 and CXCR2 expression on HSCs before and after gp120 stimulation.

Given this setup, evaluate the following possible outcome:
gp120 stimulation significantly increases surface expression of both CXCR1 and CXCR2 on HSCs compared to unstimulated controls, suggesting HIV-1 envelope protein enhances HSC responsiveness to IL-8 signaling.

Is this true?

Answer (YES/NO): NO